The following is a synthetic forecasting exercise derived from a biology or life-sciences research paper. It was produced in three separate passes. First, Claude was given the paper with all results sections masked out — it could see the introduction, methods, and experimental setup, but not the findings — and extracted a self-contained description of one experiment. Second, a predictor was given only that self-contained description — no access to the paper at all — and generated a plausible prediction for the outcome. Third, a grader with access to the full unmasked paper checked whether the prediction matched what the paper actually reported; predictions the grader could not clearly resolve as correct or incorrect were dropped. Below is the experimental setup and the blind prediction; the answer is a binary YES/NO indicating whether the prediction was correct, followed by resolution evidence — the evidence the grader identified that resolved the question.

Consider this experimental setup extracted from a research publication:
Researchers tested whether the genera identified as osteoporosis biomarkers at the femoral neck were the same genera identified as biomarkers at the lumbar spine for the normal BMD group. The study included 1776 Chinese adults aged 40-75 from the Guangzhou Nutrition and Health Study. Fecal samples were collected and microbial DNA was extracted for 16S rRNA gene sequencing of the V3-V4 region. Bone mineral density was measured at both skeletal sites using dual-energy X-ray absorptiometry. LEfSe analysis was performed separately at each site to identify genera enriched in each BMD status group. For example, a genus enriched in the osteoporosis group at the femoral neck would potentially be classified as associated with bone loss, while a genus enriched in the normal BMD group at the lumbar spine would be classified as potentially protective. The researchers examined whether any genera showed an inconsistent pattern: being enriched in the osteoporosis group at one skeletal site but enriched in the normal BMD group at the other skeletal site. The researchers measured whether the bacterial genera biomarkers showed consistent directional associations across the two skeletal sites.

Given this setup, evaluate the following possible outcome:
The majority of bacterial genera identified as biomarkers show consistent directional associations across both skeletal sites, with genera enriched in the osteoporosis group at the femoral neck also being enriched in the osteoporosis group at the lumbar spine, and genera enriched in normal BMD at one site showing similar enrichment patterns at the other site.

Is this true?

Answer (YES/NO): NO